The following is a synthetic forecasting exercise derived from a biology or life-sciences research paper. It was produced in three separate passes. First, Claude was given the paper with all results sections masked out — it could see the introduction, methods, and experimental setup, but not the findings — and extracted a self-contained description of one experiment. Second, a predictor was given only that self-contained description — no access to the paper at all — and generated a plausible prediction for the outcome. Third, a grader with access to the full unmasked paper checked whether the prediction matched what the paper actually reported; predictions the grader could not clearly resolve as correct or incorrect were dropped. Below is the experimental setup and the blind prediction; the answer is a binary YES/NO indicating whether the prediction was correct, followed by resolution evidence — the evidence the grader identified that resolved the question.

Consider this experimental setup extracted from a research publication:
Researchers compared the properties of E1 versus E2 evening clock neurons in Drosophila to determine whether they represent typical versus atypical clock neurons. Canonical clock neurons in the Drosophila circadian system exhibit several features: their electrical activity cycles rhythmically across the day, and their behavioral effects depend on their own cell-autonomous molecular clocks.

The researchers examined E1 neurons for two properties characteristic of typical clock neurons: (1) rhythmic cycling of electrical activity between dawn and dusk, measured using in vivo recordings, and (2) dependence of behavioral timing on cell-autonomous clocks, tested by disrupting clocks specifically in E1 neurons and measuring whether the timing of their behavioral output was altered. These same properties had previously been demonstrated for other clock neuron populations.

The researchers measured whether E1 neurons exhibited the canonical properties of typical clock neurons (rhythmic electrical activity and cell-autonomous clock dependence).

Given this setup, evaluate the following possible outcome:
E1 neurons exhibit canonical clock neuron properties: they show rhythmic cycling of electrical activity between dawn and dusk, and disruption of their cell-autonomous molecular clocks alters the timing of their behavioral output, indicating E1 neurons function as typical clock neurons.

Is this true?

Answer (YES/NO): NO